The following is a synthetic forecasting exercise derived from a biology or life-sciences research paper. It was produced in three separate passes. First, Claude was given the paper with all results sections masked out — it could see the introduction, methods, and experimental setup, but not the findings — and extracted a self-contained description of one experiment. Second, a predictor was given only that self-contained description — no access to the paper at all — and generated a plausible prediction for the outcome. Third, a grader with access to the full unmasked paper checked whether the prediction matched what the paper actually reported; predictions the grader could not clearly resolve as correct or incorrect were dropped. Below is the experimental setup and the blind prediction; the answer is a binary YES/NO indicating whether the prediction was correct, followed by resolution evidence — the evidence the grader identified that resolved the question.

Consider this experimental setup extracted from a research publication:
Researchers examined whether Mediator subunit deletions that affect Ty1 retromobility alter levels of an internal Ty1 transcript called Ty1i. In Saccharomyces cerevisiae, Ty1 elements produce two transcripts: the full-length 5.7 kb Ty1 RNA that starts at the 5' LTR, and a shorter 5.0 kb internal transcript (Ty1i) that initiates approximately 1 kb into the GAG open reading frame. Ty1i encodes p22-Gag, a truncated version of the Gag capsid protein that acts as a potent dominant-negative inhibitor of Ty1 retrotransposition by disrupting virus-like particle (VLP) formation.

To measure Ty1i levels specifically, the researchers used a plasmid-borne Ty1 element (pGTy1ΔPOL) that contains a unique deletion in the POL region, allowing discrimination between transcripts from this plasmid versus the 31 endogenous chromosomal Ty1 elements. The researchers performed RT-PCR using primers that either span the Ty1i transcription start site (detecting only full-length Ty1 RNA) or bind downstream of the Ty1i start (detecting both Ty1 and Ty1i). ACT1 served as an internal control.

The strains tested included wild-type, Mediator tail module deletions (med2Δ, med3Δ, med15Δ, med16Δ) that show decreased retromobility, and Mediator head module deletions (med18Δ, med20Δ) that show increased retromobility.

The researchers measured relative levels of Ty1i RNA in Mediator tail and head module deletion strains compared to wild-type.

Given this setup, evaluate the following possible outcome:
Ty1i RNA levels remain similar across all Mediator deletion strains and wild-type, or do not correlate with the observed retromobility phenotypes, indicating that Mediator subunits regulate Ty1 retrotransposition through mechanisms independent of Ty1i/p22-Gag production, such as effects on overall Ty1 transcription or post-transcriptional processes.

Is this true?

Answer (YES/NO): NO